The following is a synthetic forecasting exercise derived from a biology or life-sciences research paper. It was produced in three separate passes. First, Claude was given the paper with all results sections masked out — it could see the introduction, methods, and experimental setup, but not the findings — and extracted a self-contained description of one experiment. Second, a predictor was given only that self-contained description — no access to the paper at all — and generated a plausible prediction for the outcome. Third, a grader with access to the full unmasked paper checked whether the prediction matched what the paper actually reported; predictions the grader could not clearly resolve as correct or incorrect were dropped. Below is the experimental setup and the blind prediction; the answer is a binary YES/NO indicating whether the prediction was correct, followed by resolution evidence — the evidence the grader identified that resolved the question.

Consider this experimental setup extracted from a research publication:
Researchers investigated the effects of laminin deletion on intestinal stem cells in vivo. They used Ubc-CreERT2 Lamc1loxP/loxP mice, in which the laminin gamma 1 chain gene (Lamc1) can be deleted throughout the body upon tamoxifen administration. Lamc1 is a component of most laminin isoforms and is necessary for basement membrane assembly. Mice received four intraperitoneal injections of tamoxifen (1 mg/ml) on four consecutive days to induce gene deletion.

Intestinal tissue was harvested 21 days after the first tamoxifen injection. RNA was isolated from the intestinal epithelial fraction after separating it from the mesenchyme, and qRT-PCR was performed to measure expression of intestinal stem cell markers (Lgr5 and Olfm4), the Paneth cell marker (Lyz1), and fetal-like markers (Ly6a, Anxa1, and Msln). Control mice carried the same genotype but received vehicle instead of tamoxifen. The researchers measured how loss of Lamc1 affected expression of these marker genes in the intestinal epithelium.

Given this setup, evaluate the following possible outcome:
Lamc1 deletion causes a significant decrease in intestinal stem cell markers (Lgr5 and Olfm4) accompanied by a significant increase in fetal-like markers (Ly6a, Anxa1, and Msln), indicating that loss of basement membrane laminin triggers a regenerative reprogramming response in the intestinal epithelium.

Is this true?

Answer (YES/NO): YES